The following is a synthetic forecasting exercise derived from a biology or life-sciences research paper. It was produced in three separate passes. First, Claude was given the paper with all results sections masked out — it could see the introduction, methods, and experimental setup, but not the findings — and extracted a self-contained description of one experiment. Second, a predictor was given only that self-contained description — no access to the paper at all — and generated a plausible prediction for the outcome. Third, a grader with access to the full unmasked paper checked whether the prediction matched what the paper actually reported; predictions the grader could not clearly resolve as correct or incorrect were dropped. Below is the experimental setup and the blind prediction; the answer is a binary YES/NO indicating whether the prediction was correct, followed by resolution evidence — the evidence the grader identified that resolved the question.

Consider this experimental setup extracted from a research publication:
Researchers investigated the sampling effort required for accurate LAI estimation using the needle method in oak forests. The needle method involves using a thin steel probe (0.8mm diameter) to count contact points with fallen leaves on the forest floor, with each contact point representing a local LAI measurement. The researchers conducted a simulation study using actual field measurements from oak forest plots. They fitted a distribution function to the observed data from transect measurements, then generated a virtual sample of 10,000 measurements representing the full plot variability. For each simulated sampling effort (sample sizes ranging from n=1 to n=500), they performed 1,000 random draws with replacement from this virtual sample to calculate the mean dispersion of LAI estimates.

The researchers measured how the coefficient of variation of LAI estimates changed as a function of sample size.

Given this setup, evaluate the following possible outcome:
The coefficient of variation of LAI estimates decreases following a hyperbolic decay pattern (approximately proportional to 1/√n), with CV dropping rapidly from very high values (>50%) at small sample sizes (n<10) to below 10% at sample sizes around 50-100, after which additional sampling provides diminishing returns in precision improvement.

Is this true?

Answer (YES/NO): NO